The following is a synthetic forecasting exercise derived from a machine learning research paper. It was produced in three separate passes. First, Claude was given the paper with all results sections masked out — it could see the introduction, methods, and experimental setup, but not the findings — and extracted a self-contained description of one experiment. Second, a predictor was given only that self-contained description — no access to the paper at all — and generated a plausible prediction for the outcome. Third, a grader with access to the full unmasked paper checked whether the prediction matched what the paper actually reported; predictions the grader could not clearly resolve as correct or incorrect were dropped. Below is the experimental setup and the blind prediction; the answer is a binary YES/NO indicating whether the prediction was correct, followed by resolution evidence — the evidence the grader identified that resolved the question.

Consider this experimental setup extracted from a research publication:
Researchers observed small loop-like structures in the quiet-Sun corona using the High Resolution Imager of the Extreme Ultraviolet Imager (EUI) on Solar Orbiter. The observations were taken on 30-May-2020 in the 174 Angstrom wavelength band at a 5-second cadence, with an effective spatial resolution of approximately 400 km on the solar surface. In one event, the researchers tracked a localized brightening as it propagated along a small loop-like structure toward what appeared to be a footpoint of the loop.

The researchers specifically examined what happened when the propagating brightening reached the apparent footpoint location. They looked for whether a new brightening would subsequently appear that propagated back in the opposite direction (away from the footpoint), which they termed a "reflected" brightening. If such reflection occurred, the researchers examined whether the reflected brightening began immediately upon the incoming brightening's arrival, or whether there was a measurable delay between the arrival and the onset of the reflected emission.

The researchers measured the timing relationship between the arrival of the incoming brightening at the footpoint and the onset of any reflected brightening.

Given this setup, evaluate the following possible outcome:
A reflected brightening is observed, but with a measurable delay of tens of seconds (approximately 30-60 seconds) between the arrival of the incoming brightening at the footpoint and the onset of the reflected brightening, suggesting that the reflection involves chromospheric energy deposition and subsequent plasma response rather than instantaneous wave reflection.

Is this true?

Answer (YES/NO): NO